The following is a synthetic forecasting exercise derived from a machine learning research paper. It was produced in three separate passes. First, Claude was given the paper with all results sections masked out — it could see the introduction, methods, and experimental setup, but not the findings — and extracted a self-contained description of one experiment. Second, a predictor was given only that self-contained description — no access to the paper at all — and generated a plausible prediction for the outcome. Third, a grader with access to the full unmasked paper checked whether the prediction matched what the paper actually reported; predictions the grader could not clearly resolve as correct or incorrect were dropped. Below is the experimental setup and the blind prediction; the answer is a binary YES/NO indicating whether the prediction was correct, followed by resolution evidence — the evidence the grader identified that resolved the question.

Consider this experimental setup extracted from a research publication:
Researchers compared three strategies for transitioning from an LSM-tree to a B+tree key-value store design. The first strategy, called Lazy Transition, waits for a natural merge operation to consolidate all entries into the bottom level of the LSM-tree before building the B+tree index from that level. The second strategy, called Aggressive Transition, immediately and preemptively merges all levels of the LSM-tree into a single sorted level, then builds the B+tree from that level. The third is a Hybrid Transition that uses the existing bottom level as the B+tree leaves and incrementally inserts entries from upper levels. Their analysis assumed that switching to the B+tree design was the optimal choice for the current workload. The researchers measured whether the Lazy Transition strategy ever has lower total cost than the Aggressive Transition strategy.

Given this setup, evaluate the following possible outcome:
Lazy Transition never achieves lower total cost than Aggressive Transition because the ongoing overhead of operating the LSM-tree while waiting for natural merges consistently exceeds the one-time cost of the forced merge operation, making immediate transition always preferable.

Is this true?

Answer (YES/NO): YES